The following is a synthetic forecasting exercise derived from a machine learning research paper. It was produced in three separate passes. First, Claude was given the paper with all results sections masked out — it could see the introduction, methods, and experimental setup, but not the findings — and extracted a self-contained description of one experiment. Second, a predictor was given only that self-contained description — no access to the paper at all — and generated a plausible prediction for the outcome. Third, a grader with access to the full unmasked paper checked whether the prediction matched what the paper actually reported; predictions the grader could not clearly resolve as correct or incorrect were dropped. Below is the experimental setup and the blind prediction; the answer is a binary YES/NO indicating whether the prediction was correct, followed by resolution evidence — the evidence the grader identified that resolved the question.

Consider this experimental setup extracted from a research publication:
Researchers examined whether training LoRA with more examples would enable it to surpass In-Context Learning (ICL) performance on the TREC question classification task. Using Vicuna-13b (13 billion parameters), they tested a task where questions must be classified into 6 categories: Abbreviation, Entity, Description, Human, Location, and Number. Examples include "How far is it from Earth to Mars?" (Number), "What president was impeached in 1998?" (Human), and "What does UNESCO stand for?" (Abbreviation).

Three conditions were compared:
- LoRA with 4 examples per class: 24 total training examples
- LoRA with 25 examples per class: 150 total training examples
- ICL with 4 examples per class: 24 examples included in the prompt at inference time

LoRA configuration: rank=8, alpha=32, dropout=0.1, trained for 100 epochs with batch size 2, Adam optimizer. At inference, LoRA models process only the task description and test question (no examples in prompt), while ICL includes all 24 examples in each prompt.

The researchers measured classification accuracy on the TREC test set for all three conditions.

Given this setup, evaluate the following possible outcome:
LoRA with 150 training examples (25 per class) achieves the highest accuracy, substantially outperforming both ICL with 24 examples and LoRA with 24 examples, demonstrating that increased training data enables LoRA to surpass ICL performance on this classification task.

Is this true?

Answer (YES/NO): YES